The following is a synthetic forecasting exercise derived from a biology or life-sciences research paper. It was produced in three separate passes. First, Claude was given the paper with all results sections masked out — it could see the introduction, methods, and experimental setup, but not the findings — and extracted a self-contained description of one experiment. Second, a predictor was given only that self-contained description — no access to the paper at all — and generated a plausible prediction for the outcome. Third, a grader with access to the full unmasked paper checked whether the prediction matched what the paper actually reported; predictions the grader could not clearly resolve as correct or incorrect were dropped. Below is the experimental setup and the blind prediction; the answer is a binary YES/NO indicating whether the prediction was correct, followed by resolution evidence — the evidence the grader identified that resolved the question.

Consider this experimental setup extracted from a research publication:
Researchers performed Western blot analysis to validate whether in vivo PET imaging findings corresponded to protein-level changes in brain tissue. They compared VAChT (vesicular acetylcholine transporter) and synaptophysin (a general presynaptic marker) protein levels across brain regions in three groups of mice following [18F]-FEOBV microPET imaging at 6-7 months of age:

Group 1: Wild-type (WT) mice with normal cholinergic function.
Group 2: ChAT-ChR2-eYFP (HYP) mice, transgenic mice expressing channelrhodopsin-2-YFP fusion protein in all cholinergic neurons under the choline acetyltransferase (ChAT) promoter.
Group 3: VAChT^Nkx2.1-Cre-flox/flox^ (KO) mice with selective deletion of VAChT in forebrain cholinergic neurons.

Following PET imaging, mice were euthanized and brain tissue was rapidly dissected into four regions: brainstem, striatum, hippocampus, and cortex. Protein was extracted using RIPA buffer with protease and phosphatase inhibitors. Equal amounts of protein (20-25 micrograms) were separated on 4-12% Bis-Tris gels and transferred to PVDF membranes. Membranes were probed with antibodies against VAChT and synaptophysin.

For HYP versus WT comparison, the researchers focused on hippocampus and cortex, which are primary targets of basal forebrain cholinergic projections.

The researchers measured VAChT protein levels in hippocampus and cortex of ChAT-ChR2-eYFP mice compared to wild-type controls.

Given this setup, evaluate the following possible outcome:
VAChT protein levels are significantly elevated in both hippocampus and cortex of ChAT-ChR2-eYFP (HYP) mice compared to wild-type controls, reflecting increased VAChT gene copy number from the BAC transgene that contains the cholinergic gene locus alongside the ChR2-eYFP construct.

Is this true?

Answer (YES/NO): YES